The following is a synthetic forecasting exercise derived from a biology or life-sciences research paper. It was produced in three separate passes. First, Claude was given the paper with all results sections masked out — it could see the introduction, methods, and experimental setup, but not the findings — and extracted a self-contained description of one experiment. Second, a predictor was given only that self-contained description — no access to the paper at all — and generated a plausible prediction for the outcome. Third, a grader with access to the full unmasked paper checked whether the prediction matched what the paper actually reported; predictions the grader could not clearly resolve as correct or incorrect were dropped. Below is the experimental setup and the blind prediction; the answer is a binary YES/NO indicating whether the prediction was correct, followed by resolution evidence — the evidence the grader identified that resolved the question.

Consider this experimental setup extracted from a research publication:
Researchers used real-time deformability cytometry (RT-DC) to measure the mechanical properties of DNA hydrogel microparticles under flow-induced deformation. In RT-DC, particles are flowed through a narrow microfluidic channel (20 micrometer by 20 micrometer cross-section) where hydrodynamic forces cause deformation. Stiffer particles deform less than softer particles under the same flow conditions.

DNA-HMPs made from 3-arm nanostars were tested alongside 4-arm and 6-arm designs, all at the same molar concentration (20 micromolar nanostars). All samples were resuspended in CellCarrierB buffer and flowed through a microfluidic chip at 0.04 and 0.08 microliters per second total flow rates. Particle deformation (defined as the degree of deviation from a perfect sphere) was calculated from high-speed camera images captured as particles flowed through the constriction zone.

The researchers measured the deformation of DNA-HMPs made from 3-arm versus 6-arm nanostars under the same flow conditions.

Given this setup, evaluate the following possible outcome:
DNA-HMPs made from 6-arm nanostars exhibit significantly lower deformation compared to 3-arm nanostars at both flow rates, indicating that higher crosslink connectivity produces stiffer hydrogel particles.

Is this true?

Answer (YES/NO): YES